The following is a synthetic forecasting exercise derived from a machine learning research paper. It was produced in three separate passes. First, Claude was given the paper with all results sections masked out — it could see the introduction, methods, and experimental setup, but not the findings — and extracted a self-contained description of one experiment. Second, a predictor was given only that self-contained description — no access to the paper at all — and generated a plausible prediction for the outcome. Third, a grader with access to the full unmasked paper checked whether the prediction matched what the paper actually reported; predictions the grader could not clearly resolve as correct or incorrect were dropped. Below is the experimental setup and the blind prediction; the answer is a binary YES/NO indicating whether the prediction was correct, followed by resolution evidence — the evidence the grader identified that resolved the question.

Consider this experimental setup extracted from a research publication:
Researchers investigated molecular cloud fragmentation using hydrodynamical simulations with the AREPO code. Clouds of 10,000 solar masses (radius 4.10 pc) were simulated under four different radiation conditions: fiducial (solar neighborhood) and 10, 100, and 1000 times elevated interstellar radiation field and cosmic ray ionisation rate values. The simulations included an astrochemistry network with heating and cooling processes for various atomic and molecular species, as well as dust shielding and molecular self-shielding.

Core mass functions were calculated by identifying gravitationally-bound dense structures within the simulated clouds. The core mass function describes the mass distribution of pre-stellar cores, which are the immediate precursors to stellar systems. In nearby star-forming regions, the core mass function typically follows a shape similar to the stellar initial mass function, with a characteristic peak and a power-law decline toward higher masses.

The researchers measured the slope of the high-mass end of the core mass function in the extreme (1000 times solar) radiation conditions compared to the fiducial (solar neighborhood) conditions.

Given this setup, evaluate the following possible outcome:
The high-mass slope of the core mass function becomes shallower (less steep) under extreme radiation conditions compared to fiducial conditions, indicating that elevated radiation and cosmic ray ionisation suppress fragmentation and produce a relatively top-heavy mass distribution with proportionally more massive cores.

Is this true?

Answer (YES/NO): NO